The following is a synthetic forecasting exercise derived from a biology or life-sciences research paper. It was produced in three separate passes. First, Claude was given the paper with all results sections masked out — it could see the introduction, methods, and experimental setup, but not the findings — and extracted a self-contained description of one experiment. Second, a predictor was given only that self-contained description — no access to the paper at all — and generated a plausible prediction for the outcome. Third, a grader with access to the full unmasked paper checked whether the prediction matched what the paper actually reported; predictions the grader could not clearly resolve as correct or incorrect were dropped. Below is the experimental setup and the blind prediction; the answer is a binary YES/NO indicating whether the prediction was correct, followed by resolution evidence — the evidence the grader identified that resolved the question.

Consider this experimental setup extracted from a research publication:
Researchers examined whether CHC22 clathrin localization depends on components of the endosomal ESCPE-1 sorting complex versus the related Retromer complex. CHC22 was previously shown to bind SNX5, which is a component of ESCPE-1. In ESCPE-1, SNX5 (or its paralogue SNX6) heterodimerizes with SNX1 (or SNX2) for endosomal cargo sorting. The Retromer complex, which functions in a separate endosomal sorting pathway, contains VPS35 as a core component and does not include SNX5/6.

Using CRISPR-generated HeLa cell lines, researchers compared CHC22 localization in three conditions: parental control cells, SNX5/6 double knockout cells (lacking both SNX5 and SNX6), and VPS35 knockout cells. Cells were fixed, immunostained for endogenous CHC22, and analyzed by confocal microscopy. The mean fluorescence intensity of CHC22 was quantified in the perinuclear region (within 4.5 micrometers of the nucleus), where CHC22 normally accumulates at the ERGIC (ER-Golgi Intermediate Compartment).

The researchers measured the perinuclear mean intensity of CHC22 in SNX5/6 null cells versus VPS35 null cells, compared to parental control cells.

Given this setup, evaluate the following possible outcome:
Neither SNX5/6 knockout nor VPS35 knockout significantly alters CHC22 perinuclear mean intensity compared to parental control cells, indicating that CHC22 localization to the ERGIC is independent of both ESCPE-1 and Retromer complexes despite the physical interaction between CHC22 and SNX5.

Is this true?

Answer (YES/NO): NO